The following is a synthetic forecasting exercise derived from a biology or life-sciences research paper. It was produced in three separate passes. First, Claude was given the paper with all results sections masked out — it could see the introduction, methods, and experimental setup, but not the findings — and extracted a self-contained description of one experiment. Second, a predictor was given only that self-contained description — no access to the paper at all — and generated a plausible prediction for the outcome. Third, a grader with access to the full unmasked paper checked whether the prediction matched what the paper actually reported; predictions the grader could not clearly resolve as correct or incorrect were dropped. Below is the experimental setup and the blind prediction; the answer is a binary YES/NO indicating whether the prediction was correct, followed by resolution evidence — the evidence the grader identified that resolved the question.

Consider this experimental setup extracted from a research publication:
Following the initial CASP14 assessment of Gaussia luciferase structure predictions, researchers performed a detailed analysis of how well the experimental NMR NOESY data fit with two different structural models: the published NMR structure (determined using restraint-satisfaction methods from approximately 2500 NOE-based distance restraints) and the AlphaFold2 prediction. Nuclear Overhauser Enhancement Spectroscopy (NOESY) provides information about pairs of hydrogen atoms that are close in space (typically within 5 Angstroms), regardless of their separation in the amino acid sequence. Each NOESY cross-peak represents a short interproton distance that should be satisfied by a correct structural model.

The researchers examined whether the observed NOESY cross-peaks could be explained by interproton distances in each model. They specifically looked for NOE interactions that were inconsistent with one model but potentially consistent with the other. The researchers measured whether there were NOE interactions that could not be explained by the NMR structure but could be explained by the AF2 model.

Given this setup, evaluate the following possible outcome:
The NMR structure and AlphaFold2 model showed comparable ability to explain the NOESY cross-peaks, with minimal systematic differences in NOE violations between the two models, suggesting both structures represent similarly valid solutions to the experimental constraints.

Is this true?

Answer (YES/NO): NO